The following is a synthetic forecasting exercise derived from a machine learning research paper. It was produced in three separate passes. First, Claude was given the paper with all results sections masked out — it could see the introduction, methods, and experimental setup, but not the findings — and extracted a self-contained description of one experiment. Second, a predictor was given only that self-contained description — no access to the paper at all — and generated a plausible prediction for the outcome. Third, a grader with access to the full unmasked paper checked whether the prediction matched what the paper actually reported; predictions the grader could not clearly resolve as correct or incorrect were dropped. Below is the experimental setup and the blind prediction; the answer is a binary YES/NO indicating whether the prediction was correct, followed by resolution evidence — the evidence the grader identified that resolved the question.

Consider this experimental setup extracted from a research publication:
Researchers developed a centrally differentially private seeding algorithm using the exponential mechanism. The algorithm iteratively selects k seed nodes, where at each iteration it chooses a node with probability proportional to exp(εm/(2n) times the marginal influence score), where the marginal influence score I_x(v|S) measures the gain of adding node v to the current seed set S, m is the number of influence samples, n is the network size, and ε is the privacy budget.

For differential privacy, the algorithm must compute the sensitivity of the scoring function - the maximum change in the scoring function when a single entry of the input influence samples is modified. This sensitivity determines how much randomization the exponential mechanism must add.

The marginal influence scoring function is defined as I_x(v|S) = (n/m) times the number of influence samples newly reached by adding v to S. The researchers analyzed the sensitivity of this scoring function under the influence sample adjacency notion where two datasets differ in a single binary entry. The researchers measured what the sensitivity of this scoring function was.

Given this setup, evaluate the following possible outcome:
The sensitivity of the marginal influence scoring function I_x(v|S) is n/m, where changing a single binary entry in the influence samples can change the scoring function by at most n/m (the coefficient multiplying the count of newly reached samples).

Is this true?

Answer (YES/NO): YES